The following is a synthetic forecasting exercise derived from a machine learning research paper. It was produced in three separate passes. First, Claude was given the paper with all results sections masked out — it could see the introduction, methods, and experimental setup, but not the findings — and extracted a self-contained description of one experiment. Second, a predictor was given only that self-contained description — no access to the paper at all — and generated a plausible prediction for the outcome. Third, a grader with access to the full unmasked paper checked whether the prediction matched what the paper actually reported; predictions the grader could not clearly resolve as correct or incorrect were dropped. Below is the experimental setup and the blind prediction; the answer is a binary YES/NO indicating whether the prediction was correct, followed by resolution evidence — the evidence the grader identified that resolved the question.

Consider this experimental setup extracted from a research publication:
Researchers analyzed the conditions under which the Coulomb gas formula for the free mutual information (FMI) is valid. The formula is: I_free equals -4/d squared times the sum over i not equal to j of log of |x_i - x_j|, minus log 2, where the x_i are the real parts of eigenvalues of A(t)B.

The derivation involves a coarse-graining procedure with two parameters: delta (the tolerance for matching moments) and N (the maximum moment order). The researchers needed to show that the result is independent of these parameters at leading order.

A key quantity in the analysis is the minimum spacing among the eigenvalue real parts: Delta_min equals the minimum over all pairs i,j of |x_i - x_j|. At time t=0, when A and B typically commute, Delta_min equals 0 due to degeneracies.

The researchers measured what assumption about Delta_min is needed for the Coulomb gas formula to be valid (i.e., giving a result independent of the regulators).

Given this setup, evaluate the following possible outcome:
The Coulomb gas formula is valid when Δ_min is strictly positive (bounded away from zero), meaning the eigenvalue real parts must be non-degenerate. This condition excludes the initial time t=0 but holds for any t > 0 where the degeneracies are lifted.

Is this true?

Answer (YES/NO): NO